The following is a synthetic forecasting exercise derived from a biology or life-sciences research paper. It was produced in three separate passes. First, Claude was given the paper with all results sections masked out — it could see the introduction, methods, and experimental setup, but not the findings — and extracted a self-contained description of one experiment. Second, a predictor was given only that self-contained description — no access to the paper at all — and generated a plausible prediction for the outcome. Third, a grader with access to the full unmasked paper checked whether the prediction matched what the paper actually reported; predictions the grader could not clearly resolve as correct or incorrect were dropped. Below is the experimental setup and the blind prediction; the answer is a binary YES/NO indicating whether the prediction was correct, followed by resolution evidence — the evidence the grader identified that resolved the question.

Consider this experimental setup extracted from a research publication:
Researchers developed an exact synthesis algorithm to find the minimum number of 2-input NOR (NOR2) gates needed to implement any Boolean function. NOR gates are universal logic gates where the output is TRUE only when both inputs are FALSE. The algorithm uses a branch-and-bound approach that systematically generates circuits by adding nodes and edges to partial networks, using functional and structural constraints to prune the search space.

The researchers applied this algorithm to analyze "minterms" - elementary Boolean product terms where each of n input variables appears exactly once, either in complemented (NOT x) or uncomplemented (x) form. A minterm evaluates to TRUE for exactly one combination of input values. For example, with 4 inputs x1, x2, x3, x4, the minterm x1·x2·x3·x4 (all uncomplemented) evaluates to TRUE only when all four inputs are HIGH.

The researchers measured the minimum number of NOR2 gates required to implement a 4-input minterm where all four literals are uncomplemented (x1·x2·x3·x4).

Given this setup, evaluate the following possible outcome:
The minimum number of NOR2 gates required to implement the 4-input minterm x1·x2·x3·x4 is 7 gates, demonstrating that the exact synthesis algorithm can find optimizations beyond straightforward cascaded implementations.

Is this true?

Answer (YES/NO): NO